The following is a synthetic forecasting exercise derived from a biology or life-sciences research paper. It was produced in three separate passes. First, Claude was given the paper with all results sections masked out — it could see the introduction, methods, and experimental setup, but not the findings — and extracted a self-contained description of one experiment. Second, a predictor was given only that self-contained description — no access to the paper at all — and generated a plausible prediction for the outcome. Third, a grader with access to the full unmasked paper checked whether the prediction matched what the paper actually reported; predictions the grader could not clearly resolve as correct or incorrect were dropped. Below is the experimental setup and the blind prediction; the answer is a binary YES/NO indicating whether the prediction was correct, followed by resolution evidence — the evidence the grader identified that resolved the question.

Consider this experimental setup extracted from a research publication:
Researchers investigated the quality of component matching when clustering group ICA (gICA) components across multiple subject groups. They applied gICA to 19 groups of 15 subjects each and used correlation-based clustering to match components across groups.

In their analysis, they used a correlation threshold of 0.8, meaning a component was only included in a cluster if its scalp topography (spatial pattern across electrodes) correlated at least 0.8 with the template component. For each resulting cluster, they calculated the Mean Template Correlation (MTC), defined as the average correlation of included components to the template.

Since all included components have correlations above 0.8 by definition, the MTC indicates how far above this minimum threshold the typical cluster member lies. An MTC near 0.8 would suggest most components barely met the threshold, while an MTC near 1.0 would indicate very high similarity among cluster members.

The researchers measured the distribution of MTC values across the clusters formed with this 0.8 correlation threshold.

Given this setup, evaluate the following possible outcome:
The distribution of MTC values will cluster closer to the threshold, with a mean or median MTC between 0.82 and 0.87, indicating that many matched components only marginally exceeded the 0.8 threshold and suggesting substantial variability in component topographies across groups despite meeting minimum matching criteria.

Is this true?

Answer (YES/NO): NO